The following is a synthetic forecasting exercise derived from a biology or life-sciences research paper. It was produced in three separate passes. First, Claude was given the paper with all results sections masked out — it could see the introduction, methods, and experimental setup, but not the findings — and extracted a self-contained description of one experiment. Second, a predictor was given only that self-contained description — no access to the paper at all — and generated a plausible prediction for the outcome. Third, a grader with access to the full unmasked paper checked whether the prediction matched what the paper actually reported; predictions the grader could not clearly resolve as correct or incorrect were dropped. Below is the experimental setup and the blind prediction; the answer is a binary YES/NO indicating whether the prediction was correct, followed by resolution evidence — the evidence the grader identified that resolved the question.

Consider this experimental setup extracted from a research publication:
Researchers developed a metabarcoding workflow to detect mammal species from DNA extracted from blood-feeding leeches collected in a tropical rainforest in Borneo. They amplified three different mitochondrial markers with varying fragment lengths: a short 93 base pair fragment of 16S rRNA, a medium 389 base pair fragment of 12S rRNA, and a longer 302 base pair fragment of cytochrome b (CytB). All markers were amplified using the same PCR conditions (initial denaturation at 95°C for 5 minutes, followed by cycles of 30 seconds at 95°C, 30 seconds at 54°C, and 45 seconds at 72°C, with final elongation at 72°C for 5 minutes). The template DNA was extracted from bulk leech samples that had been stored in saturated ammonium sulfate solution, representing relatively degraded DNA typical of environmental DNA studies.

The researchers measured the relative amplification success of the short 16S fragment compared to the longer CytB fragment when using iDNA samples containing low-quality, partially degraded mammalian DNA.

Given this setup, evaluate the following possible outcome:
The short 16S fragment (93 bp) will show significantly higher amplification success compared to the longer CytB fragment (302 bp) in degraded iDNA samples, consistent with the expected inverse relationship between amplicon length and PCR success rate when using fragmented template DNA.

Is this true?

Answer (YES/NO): YES